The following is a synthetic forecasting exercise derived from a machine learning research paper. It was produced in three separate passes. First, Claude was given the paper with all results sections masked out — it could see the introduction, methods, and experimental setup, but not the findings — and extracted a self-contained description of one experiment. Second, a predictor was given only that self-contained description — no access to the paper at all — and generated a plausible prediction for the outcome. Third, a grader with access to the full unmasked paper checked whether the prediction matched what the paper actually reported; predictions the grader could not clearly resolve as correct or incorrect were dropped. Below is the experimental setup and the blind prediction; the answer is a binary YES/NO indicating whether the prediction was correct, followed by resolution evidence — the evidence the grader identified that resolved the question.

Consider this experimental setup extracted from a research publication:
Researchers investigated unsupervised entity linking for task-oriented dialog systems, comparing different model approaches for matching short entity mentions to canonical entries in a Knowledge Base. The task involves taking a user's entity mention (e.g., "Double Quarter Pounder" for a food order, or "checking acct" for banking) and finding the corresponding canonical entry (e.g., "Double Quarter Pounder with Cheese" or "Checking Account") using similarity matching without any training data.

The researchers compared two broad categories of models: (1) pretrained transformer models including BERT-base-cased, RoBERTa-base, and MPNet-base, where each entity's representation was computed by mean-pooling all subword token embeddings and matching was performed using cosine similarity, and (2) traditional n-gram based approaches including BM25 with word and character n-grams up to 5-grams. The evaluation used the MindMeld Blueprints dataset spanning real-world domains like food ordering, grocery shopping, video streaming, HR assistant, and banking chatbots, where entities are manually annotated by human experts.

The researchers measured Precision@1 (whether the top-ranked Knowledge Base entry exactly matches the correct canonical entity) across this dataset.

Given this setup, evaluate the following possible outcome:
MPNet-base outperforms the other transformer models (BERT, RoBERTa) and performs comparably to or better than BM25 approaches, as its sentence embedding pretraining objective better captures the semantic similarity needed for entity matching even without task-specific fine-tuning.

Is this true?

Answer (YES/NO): NO